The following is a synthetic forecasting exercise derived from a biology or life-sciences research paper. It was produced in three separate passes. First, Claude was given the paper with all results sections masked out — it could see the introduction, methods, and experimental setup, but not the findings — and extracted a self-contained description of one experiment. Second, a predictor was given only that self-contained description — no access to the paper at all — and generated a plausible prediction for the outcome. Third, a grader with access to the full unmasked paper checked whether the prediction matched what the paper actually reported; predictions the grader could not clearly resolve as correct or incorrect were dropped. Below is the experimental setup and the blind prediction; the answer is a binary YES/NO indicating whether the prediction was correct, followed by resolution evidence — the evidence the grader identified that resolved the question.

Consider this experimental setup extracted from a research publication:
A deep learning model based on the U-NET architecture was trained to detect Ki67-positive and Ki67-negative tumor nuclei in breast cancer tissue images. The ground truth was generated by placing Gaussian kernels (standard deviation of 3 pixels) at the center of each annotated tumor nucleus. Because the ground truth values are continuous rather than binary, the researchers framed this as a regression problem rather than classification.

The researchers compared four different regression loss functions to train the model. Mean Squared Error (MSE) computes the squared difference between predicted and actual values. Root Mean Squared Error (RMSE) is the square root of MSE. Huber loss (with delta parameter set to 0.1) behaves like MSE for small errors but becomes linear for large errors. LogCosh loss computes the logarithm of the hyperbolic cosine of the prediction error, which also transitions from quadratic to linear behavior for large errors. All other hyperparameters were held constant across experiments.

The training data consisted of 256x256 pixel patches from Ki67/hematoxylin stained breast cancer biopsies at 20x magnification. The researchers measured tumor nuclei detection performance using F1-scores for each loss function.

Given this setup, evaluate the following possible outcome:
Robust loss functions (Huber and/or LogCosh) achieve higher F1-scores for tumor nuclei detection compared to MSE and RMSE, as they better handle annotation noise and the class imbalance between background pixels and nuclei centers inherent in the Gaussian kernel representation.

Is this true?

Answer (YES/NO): NO